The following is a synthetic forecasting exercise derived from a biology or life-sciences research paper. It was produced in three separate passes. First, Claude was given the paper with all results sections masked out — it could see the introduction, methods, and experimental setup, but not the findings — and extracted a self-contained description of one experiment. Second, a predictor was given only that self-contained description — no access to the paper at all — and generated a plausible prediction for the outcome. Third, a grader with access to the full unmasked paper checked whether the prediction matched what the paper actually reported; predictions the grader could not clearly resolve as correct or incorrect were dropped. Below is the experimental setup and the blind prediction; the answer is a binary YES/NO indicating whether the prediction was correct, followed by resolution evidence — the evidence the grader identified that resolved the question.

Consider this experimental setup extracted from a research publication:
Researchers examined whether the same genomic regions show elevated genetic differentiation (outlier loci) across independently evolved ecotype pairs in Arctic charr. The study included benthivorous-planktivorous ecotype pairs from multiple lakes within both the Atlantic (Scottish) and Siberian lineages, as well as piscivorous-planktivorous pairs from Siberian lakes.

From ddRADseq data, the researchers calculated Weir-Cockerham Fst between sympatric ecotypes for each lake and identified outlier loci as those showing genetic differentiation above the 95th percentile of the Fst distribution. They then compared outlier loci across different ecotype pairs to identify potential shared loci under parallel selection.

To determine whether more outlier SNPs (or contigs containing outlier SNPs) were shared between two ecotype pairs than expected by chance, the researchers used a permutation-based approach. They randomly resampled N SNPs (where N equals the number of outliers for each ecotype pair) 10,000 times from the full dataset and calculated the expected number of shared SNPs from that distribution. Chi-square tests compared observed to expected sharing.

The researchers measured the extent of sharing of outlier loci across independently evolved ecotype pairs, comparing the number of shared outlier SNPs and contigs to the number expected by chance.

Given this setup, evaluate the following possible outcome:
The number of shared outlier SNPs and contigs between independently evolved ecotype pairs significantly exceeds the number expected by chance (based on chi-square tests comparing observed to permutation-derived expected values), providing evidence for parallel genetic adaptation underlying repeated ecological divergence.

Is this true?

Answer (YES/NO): YES